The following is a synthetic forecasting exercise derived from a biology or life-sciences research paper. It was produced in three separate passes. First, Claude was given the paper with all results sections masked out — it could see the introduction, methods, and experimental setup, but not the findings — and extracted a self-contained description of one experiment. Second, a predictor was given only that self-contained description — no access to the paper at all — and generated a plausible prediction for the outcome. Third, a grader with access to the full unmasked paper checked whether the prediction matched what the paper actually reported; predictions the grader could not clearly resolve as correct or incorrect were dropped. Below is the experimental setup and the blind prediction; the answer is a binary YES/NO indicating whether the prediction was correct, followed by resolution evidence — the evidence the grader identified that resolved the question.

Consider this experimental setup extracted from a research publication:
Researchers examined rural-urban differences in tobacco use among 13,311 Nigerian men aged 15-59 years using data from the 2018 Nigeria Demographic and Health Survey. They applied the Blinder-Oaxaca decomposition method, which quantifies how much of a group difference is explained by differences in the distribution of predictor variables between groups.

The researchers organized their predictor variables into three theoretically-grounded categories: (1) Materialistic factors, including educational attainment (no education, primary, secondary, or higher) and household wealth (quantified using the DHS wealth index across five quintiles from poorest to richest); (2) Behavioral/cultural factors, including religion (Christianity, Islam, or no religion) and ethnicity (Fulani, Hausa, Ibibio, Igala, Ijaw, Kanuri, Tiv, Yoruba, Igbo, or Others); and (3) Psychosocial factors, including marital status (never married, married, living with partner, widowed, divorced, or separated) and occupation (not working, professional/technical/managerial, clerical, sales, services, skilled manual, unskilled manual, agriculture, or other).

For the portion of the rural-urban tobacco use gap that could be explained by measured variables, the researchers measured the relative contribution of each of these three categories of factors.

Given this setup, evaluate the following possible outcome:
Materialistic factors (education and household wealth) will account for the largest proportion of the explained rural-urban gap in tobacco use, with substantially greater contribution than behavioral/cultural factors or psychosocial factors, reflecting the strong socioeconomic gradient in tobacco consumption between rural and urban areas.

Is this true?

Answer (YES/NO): YES